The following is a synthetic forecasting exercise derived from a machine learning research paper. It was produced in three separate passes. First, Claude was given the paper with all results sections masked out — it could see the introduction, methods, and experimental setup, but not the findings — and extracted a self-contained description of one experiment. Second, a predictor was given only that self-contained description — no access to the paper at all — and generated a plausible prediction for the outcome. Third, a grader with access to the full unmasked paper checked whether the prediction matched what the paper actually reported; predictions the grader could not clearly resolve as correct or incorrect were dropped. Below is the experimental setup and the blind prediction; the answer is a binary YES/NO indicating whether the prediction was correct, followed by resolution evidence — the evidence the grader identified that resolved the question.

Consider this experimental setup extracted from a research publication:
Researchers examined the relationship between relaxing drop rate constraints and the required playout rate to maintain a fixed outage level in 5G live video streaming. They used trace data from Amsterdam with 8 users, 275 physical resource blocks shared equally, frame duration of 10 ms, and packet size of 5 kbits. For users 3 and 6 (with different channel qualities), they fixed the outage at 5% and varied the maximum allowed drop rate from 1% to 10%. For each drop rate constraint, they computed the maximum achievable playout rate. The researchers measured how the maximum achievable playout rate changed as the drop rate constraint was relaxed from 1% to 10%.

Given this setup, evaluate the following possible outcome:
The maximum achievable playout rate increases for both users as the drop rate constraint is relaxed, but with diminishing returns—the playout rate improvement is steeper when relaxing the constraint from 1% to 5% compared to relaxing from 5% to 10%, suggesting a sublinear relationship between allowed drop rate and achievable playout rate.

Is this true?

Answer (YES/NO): NO